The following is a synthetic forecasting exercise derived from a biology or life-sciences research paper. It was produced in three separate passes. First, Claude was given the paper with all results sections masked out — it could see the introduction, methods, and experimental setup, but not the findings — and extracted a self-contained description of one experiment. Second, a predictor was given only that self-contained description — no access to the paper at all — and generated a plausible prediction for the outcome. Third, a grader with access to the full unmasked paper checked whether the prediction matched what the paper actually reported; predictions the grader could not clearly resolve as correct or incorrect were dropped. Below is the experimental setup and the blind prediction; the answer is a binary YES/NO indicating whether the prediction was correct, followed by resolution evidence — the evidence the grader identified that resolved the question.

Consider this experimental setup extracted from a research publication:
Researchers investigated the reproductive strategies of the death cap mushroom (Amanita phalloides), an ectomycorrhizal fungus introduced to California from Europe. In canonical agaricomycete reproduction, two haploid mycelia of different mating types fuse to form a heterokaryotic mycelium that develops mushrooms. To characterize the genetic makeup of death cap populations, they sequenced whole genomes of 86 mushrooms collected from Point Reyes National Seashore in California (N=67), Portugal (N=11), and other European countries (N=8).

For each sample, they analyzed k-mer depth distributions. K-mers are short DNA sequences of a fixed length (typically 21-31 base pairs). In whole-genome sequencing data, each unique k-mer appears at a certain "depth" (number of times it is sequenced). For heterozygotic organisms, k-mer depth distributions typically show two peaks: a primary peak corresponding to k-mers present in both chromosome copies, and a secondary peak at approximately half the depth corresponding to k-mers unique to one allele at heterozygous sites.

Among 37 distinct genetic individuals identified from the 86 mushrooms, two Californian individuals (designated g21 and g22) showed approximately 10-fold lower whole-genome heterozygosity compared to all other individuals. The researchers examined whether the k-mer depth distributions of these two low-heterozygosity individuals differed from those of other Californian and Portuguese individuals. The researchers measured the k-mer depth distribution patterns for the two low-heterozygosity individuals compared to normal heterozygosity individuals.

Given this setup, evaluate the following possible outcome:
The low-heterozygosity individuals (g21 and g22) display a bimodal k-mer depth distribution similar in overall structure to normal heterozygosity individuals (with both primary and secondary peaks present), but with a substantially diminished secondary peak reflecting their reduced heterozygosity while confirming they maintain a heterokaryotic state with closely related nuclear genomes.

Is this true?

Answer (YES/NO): NO